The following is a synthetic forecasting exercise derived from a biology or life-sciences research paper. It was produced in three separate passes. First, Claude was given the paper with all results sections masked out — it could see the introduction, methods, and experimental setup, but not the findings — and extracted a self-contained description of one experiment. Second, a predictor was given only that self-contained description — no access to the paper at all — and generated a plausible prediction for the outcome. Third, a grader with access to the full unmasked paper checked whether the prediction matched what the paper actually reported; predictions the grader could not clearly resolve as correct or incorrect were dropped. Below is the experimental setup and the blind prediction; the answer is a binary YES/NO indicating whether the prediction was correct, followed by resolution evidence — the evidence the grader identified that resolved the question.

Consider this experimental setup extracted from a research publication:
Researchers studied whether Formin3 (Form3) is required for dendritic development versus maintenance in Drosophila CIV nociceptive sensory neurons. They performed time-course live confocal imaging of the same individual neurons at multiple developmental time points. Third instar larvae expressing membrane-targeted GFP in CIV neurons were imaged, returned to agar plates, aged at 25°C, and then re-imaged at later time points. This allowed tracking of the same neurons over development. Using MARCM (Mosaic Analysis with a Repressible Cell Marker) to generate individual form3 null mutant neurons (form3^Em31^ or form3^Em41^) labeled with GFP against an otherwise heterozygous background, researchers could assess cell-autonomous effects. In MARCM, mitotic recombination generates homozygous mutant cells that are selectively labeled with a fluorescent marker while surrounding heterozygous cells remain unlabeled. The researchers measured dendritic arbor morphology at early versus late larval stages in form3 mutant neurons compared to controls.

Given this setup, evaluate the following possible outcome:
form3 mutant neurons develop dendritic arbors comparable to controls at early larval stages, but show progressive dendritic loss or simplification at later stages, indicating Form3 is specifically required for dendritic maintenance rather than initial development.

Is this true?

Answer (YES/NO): YES